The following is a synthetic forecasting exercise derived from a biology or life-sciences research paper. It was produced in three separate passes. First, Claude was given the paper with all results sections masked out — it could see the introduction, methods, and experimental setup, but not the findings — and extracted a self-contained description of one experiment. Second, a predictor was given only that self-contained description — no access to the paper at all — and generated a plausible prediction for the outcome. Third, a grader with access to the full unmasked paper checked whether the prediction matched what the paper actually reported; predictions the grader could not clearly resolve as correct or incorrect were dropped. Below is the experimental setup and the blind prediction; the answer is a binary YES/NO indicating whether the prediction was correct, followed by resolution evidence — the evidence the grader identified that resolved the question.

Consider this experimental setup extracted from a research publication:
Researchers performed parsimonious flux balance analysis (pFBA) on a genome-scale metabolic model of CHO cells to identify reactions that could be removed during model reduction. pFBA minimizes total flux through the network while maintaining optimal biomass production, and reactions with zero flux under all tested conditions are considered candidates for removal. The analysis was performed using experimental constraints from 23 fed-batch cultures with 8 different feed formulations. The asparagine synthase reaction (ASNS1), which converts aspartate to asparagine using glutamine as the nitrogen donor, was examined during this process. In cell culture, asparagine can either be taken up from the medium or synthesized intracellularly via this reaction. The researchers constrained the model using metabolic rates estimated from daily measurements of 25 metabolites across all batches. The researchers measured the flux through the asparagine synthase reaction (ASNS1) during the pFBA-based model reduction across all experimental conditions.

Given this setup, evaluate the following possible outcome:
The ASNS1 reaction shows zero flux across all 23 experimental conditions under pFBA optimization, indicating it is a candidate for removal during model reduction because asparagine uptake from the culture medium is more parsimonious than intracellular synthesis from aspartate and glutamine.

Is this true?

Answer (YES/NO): YES